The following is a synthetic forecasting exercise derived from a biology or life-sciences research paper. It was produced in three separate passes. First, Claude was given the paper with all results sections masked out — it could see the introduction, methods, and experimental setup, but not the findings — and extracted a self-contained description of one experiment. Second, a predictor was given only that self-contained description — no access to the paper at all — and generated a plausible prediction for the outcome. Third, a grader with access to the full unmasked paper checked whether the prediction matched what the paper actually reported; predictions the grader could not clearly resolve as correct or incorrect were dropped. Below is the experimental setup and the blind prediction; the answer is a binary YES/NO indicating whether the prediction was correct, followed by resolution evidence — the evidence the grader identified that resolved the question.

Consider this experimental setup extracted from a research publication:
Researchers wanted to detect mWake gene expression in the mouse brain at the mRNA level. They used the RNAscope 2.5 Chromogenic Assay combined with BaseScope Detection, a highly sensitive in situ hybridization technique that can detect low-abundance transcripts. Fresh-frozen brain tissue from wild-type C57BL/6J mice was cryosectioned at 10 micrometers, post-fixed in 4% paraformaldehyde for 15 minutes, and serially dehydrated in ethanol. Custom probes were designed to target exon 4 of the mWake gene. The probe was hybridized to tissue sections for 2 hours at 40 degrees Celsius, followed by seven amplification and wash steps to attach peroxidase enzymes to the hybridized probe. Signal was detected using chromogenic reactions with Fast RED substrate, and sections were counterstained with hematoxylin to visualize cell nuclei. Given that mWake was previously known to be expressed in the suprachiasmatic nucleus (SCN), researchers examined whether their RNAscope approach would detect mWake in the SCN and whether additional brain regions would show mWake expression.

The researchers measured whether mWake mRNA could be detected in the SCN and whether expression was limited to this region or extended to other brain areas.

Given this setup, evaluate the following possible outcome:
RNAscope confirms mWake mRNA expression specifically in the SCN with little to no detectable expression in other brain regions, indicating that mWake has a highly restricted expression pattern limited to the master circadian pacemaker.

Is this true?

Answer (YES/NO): NO